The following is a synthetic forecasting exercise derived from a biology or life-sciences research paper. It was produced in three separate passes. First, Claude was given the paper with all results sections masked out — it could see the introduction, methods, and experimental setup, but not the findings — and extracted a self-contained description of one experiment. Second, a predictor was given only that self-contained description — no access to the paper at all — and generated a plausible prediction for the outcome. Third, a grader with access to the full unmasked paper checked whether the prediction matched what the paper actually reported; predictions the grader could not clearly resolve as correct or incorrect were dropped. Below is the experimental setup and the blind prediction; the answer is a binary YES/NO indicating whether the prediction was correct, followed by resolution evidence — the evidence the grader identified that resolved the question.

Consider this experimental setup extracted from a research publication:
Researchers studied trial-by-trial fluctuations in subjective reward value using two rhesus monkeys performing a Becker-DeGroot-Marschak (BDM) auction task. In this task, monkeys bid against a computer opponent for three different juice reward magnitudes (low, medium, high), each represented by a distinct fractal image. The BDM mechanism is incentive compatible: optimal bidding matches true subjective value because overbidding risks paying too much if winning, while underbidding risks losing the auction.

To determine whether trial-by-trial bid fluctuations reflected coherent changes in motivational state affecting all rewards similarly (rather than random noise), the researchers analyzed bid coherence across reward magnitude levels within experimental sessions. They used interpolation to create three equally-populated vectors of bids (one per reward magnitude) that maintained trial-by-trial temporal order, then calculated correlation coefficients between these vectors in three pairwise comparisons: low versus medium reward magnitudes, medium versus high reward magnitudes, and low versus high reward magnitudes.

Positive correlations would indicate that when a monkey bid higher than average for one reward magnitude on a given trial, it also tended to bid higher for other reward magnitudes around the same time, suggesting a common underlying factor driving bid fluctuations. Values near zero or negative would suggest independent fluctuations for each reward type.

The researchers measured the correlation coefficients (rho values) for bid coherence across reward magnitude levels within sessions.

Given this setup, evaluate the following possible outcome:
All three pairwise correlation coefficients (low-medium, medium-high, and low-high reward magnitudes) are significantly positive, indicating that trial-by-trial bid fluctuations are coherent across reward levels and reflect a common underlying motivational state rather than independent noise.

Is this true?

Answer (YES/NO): YES